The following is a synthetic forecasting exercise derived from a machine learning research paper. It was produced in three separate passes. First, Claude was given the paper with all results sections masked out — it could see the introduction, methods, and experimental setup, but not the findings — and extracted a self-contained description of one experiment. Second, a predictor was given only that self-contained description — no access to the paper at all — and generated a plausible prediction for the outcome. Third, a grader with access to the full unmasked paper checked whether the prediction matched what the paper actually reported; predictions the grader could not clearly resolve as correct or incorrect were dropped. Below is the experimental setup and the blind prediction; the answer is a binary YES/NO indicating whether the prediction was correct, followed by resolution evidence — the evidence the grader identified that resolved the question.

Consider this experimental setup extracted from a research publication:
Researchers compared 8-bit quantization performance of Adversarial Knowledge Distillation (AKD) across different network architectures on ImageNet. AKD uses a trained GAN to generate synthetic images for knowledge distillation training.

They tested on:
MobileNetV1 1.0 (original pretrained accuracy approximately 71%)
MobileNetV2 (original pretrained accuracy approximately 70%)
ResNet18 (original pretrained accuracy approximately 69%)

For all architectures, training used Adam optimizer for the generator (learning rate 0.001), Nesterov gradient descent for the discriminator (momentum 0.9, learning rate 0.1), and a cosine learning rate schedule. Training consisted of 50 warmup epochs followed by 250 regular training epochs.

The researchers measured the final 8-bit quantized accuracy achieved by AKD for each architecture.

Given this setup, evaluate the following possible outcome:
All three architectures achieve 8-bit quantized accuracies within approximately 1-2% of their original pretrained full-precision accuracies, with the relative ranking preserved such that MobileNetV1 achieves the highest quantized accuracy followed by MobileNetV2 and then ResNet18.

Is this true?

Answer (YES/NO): NO